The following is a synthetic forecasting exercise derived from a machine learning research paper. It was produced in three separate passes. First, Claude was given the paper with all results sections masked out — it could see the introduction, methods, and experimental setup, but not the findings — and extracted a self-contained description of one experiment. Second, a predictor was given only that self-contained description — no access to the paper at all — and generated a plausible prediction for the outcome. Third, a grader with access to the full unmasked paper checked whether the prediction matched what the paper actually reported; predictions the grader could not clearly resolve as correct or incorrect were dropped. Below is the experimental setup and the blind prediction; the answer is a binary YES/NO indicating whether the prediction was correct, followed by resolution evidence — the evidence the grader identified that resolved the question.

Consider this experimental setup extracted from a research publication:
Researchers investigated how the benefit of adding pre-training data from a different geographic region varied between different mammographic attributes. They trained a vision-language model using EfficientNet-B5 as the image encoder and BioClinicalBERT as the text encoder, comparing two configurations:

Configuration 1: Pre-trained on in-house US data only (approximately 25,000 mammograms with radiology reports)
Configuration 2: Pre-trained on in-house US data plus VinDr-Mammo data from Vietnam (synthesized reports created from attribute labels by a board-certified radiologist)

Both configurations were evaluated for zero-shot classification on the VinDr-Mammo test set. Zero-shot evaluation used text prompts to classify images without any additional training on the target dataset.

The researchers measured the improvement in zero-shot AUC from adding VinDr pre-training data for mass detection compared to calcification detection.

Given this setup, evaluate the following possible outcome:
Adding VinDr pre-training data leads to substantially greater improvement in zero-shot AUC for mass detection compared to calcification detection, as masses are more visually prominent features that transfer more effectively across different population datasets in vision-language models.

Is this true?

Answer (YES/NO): YES